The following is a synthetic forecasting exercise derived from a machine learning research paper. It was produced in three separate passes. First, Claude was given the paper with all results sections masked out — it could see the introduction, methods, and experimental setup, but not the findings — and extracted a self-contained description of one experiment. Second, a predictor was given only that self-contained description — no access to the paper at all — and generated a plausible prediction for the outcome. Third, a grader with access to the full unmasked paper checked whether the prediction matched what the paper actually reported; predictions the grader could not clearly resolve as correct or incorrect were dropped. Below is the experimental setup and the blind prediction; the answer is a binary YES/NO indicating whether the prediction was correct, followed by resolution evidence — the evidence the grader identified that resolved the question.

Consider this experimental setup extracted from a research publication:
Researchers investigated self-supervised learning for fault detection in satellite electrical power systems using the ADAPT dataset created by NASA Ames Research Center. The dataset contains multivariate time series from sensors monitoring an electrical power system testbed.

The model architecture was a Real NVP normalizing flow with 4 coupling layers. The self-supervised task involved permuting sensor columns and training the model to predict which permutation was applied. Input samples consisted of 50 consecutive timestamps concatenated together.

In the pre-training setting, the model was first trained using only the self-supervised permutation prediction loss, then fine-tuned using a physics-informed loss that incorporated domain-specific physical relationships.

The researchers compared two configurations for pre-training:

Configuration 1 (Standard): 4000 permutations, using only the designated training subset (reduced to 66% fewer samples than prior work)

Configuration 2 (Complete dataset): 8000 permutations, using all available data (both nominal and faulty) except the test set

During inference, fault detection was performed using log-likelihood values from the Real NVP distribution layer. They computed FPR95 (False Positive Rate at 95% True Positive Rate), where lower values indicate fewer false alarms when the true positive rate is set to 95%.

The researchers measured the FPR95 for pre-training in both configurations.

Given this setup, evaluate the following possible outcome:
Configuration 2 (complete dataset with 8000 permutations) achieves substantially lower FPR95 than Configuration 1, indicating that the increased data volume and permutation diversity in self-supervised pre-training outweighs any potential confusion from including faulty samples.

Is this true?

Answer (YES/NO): YES